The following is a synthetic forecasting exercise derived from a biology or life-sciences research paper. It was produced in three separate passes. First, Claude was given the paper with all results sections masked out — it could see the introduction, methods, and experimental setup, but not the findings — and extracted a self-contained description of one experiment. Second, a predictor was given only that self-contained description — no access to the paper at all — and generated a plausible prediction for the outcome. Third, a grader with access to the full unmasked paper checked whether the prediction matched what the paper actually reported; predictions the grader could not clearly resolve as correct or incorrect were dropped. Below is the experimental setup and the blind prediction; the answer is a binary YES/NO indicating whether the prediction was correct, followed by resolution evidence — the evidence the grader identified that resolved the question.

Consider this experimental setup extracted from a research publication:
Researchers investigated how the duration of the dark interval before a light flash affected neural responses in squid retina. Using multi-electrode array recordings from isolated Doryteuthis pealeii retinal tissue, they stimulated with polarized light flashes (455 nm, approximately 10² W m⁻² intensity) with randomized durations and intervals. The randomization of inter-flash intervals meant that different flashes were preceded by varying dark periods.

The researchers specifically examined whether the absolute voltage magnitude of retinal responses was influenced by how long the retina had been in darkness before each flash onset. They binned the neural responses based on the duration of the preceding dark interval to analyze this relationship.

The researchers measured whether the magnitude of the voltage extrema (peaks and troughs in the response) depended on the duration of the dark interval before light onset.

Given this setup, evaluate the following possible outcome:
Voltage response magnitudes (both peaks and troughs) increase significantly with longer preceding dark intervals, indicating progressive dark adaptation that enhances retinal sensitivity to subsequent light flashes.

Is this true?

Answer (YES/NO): YES